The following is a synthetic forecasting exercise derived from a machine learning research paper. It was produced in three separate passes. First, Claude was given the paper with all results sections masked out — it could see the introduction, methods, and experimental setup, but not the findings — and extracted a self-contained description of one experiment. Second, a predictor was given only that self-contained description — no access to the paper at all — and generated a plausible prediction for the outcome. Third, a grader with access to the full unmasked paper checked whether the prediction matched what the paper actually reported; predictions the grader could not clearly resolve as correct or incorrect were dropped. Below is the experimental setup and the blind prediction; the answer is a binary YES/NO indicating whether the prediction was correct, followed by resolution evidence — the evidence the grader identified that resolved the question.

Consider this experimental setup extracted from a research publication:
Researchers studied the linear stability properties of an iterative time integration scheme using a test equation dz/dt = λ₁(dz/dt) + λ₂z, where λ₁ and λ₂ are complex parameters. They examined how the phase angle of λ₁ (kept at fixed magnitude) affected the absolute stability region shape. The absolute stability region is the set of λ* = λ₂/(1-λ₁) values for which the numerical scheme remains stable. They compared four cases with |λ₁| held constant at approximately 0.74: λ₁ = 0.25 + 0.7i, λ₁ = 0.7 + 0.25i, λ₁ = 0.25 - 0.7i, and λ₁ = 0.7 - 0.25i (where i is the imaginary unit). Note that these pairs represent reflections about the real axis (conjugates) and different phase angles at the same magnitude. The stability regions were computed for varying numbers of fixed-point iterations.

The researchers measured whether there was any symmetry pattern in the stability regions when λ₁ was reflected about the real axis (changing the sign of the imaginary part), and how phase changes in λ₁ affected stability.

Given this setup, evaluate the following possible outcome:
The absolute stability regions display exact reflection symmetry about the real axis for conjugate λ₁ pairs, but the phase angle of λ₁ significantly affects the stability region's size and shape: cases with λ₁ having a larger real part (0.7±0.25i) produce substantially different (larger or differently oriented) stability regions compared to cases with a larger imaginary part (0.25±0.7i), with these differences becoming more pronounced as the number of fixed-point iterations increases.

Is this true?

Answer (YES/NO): NO